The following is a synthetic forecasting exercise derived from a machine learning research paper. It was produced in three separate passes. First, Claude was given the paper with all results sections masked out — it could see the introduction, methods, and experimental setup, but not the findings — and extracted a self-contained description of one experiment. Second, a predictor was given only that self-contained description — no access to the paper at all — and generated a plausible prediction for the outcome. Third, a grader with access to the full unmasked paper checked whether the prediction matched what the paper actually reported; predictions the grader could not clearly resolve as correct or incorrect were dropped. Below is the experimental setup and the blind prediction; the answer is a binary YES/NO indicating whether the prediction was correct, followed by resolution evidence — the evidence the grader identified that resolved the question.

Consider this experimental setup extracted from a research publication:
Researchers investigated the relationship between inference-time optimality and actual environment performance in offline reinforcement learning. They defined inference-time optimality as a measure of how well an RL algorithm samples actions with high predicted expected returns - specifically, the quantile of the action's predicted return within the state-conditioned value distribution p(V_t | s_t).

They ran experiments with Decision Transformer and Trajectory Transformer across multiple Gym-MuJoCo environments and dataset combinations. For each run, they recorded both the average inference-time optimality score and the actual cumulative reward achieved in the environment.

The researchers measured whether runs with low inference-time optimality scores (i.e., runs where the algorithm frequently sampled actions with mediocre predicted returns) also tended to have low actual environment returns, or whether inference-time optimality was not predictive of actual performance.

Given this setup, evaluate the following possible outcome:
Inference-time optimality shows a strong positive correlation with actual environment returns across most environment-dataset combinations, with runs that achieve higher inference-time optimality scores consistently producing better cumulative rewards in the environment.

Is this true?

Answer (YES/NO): YES